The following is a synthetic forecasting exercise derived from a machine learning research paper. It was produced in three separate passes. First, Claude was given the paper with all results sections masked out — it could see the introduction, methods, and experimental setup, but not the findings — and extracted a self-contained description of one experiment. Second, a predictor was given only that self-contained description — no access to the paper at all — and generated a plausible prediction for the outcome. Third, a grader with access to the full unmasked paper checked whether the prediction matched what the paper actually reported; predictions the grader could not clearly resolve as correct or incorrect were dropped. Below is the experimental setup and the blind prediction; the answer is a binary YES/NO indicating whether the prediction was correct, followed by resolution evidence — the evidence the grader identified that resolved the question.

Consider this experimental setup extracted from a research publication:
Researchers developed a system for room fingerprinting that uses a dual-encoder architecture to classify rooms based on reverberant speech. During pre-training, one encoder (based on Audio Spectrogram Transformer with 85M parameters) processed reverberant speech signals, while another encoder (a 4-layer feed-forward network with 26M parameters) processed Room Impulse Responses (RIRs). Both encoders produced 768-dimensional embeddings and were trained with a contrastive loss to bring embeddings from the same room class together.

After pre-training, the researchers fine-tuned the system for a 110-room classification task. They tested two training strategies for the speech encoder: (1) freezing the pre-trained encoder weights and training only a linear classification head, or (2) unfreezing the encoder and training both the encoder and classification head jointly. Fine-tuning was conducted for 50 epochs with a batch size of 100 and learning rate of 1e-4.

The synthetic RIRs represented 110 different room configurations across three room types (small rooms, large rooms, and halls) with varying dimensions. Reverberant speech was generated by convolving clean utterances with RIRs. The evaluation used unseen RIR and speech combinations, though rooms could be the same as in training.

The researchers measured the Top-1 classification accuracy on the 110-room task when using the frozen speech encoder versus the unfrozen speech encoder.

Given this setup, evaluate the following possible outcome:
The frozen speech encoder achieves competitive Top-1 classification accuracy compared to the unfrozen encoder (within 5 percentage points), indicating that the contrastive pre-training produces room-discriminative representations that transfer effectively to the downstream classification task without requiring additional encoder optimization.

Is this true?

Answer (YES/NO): NO